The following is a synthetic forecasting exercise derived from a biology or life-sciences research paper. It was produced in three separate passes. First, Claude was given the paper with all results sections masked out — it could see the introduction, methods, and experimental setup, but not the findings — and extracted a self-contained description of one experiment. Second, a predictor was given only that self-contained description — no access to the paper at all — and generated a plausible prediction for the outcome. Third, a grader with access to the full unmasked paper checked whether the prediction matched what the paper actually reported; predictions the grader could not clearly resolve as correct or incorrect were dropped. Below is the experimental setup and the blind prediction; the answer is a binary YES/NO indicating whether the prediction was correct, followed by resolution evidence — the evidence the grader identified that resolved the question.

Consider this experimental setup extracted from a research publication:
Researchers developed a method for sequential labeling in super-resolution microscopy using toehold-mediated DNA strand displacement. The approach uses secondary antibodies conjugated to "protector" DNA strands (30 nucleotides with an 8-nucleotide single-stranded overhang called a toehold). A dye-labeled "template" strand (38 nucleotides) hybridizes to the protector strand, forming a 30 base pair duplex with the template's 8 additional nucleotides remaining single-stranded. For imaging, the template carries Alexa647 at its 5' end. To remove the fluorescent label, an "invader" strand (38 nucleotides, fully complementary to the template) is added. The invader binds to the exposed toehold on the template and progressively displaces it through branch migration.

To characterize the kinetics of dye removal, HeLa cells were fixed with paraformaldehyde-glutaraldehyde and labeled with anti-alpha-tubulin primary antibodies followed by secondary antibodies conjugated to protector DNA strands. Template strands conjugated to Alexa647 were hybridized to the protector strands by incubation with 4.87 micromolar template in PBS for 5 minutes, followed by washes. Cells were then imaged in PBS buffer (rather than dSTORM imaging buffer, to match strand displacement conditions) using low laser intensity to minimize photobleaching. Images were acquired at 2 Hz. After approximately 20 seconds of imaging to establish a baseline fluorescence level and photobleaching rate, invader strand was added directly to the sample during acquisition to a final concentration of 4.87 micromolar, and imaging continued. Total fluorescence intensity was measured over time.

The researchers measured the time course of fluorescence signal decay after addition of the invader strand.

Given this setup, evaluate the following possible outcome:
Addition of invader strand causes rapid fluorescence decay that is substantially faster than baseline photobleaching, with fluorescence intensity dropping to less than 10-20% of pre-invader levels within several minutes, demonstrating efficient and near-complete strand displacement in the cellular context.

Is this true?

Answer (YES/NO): YES